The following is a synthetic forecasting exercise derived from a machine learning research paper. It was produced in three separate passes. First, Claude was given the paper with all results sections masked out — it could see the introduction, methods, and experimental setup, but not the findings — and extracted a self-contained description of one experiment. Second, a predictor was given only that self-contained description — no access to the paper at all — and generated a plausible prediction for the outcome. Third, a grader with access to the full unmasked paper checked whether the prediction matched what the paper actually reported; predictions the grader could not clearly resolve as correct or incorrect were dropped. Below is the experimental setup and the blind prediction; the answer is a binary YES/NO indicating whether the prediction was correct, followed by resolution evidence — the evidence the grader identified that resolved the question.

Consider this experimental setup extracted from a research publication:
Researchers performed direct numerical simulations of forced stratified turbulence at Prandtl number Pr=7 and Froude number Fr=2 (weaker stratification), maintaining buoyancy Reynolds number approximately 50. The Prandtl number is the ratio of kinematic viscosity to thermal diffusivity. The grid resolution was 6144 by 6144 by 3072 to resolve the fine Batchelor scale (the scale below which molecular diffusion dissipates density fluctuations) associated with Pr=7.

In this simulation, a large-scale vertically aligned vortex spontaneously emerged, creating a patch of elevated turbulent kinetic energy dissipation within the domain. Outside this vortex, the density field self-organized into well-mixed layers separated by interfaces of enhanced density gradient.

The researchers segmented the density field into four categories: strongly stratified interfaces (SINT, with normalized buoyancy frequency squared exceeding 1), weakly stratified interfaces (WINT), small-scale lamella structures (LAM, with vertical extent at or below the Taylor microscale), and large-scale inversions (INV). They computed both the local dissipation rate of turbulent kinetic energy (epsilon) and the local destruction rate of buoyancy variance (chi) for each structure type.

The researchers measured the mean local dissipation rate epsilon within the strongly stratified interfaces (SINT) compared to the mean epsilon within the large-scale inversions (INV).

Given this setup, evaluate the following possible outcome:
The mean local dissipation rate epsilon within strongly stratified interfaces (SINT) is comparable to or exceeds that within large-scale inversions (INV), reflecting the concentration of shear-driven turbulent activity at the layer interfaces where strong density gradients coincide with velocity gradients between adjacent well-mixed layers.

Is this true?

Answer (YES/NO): NO